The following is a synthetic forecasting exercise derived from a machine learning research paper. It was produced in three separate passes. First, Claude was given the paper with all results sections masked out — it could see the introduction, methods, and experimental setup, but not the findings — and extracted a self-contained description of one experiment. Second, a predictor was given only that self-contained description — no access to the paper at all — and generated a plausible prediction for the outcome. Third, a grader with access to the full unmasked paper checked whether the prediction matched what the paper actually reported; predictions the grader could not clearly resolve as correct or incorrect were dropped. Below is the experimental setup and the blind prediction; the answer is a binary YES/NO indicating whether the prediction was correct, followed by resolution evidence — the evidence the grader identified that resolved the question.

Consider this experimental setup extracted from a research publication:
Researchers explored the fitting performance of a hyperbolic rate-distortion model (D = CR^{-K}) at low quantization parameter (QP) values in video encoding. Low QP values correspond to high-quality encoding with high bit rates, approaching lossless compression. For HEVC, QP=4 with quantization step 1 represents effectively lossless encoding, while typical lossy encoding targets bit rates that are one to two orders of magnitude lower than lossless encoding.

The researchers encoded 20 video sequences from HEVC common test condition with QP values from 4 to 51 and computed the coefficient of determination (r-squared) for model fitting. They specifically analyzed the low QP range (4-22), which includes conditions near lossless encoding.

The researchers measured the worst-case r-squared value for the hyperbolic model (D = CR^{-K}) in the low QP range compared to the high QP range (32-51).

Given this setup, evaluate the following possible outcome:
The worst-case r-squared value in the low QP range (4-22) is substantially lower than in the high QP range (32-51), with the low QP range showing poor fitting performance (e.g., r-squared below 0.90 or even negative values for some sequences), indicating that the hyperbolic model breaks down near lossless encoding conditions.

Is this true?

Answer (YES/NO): NO